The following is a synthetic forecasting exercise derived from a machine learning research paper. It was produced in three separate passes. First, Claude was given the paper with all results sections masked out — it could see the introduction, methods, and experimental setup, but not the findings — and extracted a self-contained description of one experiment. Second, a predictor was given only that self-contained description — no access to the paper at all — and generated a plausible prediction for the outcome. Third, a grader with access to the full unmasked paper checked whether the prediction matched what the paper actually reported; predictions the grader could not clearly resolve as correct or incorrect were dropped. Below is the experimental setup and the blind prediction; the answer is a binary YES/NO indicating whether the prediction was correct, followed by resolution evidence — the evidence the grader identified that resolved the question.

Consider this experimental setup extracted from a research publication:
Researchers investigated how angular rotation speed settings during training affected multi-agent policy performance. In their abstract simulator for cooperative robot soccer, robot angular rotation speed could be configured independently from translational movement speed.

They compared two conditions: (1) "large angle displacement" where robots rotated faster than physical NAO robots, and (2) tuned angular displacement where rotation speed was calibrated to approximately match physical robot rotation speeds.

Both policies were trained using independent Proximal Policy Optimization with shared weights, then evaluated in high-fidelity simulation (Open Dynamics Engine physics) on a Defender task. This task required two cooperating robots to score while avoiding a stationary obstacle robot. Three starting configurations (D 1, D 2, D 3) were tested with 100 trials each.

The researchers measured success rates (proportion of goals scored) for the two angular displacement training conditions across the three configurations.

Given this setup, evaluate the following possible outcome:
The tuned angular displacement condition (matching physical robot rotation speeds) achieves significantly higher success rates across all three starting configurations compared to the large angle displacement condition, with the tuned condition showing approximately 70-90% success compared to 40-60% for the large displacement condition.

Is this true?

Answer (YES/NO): NO